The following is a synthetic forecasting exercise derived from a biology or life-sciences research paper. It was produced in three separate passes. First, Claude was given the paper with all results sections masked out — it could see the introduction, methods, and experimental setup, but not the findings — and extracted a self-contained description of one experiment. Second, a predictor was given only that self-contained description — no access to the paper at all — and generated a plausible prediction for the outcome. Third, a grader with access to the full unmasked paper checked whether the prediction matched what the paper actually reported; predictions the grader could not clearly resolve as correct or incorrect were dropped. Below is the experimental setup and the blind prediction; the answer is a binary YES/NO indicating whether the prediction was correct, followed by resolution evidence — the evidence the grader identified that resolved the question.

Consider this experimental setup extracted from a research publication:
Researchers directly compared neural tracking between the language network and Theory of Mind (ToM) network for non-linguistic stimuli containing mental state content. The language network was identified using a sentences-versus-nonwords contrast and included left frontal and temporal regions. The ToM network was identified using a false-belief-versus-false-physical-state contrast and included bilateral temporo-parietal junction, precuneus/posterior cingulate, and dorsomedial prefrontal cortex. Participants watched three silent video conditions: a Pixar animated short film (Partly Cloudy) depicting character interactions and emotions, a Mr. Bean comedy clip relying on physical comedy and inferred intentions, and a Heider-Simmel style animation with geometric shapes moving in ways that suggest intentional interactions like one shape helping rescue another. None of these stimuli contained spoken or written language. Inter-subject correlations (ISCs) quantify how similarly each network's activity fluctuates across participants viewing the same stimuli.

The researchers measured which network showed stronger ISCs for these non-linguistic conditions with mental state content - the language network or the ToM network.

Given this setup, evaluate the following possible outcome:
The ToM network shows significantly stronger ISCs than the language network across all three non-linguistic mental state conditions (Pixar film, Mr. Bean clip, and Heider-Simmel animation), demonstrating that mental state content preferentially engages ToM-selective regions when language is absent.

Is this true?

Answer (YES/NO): YES